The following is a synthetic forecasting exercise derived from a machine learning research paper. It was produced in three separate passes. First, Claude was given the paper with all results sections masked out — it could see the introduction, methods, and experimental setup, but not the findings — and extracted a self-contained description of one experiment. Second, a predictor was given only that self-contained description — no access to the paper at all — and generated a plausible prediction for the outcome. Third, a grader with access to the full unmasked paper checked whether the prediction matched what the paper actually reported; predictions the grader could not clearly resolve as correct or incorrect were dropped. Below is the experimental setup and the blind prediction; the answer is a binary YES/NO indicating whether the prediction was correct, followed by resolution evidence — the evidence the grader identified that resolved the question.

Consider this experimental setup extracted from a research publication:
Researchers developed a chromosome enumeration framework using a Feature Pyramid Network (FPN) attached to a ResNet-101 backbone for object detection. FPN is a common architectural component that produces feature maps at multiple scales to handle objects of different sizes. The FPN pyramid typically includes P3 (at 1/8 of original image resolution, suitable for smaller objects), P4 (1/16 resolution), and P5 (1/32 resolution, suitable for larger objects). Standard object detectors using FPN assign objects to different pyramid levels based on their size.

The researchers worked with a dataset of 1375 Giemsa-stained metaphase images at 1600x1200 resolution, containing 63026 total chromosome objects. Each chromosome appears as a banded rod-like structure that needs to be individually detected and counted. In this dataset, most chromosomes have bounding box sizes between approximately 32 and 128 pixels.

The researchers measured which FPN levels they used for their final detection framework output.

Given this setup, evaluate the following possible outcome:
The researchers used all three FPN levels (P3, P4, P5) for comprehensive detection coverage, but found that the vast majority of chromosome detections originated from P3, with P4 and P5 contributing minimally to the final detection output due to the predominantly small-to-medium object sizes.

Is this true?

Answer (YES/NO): NO